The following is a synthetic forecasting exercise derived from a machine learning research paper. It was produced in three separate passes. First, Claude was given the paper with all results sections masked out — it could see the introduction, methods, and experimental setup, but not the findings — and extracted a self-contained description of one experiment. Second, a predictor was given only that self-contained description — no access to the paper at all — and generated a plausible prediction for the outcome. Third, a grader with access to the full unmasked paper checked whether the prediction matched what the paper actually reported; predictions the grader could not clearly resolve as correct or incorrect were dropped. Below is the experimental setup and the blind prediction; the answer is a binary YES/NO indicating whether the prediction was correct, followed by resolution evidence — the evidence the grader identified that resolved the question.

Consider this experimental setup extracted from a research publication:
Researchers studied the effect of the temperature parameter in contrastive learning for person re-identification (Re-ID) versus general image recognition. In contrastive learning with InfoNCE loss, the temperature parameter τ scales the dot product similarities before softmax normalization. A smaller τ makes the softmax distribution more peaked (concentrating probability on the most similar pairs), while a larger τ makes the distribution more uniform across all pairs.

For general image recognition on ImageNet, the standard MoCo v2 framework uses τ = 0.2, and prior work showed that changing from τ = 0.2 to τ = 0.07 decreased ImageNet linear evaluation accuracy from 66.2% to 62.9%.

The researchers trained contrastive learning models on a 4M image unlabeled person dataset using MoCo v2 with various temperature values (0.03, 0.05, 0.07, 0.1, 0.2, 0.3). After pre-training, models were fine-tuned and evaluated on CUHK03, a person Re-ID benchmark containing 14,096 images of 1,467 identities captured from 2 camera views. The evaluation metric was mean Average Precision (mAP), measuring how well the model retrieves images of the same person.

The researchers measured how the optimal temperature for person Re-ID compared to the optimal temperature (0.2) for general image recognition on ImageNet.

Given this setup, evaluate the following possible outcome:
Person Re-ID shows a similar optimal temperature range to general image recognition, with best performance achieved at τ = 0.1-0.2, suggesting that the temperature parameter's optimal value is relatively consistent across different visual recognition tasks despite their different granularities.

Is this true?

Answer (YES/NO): NO